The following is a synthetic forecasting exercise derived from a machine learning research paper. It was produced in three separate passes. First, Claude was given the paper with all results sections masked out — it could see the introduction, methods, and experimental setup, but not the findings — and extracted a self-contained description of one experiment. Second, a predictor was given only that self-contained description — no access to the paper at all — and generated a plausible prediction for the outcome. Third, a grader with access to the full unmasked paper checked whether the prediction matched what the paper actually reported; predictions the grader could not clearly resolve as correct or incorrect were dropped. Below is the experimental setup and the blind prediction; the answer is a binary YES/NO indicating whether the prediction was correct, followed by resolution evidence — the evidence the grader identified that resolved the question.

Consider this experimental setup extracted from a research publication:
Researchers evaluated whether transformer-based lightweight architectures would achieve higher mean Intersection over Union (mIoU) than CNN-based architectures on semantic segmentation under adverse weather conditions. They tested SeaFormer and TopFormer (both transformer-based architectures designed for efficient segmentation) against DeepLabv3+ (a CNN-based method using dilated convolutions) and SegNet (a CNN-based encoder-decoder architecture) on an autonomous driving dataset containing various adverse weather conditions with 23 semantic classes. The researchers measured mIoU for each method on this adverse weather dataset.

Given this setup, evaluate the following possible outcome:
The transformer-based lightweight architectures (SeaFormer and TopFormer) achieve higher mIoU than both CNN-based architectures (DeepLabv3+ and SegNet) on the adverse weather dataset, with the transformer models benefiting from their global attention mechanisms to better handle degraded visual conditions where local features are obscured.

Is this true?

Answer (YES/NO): NO